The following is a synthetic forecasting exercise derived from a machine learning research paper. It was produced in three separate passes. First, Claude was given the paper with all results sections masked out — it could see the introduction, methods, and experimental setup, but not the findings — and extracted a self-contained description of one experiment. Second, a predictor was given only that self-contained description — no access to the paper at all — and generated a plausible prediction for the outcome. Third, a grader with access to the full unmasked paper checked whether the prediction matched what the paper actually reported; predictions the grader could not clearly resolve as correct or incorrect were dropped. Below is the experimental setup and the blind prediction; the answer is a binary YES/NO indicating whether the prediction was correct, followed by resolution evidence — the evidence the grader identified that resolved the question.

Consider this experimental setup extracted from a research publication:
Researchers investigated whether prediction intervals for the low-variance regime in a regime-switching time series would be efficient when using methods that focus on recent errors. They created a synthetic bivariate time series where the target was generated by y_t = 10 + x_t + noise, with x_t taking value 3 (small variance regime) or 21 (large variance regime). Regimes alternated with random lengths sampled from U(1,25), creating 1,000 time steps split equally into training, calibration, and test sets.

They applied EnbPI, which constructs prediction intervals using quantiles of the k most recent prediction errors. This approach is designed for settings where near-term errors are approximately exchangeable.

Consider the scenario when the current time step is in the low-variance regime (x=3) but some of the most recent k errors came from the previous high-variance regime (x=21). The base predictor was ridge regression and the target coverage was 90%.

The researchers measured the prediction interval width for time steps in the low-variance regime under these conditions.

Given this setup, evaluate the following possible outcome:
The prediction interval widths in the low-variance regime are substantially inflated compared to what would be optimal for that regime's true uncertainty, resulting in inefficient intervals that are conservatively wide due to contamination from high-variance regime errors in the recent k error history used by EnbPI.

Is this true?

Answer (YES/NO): YES